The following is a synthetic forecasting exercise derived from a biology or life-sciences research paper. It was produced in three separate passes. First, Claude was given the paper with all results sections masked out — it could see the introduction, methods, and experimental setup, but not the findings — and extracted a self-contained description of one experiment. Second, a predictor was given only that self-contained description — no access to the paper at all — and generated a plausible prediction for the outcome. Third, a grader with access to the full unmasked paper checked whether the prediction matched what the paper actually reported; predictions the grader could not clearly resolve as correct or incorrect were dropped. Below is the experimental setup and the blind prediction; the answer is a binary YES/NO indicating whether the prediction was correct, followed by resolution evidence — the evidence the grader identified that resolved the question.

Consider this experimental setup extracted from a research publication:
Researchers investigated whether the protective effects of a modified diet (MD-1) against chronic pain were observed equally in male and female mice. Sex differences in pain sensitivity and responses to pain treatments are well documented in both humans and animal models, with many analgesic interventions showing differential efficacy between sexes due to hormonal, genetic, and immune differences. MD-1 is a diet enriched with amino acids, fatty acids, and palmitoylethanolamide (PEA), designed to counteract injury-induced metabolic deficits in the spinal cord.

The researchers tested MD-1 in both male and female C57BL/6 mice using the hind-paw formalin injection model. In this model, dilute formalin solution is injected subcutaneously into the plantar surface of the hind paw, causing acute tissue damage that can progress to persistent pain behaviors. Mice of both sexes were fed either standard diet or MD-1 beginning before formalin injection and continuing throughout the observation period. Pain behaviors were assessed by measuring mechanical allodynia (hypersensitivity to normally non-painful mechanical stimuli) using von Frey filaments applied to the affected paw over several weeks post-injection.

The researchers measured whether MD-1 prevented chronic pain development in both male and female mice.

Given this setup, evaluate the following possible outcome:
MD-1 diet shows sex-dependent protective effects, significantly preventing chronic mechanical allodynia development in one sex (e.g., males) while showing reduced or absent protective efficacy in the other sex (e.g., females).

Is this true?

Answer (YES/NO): NO